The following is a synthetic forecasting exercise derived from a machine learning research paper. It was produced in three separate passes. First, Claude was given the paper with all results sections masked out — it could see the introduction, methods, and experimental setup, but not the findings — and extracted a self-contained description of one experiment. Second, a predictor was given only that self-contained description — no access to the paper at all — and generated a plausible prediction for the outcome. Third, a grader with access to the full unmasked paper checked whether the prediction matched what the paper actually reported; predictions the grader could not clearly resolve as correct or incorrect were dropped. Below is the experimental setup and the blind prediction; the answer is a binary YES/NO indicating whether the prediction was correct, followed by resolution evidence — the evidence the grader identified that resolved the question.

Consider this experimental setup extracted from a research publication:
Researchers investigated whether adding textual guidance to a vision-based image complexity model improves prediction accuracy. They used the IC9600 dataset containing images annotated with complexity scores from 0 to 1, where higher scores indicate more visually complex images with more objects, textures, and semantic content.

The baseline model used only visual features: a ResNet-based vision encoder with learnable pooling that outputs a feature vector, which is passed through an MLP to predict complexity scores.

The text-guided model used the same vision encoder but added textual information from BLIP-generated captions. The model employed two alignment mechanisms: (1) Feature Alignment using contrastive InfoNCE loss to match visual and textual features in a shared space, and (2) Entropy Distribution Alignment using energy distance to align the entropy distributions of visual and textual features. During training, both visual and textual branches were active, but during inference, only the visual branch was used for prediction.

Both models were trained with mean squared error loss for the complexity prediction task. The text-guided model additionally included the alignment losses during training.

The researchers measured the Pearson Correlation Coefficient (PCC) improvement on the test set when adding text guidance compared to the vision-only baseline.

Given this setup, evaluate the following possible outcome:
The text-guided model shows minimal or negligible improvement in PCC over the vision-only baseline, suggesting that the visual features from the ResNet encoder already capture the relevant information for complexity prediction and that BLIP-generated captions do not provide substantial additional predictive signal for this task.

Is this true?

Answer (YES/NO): NO